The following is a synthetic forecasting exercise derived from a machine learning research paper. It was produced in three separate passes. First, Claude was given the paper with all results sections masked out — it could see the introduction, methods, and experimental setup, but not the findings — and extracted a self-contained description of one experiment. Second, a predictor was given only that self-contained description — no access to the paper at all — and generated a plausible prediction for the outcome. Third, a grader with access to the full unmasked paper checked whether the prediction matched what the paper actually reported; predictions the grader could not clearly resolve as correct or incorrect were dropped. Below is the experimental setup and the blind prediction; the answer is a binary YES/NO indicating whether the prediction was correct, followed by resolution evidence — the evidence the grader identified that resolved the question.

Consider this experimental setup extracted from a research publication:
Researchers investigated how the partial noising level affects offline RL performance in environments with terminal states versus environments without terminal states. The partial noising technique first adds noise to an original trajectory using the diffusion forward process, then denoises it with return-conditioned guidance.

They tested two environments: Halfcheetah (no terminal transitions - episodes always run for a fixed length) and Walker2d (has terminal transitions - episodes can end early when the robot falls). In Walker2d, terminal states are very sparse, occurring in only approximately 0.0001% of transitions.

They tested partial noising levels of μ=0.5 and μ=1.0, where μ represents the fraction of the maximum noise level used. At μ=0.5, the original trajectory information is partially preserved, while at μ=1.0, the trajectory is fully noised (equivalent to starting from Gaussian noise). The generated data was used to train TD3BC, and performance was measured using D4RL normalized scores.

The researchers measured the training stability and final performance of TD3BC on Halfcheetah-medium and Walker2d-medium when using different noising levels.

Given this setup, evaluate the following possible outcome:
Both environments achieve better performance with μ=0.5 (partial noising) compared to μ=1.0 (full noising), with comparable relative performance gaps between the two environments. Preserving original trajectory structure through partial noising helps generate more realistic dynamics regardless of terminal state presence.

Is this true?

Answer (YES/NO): NO